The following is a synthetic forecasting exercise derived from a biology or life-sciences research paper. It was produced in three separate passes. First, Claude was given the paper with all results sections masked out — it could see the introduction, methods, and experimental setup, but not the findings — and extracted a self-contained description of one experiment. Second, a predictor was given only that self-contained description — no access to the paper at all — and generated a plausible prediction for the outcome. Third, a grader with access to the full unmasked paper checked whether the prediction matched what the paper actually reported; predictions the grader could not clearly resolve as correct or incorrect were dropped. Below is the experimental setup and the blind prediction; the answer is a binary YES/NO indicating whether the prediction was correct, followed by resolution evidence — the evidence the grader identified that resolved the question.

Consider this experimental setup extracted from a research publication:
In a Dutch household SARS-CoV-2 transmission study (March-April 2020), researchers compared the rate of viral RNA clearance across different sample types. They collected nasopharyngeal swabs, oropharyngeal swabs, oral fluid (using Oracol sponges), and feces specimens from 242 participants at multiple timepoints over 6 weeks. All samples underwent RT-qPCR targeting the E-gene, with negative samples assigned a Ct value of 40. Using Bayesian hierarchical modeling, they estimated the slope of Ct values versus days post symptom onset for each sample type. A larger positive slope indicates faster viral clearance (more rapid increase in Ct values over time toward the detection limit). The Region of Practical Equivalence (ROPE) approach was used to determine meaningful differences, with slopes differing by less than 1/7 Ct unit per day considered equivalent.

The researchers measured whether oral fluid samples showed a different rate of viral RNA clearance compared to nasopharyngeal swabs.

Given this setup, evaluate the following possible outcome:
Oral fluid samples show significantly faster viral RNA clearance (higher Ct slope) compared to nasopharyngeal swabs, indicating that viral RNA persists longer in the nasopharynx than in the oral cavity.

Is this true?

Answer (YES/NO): NO